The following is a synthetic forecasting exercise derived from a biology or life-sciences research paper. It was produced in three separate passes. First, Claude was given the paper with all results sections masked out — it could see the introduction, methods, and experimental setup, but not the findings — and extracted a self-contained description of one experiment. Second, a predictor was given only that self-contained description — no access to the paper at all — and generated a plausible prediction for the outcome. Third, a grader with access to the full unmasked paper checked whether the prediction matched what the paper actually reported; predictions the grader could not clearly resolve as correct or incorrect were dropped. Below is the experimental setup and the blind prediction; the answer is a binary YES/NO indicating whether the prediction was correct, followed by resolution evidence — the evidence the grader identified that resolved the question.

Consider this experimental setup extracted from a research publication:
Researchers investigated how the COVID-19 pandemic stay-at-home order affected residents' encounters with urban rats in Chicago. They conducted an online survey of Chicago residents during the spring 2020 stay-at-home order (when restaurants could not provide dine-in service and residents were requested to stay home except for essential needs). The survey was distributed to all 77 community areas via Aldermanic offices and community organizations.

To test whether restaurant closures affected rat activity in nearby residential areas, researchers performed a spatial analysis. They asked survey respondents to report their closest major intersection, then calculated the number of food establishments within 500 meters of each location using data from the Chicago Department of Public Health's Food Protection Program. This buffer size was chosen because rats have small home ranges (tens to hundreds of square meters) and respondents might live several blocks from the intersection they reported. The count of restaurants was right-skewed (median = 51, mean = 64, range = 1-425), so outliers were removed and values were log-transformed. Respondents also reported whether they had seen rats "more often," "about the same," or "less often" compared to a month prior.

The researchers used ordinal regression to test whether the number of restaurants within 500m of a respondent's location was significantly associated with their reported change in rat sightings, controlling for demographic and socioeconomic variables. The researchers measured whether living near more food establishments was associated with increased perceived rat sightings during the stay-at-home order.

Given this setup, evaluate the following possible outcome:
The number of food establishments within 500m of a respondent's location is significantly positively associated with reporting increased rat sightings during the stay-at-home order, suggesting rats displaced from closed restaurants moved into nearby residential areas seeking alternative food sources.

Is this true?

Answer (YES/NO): YES